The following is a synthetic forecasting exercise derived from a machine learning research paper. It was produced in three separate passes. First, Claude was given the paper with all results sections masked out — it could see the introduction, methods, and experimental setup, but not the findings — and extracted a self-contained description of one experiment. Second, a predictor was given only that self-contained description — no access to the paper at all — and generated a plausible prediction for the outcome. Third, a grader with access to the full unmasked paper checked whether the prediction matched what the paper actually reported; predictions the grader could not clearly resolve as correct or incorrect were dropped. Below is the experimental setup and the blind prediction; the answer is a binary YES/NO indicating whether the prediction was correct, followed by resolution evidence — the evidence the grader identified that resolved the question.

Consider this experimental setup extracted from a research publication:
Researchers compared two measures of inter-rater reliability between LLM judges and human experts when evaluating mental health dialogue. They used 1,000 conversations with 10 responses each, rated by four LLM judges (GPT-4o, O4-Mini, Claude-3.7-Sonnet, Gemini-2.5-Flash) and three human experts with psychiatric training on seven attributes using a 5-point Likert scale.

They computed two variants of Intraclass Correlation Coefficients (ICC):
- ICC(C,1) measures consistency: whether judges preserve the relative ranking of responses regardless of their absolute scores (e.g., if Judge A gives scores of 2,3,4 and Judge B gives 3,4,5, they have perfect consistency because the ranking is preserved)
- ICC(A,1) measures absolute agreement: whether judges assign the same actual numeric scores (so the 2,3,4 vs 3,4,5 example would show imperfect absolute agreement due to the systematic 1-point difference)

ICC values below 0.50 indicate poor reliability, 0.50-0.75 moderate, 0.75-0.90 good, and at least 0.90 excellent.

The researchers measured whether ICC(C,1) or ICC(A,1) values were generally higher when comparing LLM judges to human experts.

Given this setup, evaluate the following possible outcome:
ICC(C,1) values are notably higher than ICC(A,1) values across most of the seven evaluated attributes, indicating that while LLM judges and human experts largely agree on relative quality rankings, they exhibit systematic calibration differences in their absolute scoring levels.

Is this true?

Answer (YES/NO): YES